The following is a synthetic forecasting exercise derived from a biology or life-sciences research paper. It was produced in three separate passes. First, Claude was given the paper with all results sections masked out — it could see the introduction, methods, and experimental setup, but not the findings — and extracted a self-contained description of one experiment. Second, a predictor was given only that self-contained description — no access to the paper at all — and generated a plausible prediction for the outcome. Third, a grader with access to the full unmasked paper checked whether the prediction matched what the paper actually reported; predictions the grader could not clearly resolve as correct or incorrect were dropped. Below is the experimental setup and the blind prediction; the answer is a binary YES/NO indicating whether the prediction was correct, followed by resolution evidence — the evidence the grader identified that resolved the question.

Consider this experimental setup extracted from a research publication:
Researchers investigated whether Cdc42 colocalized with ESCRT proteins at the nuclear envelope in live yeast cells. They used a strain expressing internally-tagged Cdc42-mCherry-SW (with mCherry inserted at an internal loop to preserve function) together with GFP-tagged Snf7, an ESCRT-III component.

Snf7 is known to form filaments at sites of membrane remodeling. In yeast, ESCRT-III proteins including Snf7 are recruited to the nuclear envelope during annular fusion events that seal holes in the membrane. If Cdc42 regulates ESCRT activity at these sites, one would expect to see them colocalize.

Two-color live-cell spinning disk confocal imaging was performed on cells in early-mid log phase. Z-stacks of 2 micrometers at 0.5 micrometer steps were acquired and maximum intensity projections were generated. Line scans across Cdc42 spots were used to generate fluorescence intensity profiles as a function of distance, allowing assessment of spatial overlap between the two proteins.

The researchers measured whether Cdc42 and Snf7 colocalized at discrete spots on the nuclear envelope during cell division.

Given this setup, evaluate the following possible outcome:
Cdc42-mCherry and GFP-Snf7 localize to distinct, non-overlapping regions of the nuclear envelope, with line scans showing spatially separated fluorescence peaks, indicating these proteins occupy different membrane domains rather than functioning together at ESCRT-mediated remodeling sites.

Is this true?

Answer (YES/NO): NO